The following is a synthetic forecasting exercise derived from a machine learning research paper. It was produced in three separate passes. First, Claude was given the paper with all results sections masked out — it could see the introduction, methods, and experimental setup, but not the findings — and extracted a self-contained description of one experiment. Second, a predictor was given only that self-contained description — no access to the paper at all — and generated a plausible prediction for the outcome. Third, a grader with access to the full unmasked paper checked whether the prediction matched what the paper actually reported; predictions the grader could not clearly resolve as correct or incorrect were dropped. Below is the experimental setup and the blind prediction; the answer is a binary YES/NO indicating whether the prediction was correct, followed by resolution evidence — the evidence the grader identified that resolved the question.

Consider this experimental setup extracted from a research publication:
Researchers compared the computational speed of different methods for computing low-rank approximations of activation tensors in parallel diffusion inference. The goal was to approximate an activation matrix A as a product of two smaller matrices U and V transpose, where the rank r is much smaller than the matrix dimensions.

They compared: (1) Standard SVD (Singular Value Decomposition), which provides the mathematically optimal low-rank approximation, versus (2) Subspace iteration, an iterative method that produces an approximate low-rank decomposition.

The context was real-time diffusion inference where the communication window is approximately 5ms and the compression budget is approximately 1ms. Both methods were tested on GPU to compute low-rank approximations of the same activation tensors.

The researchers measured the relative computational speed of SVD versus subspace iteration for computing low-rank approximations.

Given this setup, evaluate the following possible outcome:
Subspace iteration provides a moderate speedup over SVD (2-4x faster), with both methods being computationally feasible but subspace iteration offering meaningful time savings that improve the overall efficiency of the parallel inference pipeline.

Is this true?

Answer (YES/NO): NO